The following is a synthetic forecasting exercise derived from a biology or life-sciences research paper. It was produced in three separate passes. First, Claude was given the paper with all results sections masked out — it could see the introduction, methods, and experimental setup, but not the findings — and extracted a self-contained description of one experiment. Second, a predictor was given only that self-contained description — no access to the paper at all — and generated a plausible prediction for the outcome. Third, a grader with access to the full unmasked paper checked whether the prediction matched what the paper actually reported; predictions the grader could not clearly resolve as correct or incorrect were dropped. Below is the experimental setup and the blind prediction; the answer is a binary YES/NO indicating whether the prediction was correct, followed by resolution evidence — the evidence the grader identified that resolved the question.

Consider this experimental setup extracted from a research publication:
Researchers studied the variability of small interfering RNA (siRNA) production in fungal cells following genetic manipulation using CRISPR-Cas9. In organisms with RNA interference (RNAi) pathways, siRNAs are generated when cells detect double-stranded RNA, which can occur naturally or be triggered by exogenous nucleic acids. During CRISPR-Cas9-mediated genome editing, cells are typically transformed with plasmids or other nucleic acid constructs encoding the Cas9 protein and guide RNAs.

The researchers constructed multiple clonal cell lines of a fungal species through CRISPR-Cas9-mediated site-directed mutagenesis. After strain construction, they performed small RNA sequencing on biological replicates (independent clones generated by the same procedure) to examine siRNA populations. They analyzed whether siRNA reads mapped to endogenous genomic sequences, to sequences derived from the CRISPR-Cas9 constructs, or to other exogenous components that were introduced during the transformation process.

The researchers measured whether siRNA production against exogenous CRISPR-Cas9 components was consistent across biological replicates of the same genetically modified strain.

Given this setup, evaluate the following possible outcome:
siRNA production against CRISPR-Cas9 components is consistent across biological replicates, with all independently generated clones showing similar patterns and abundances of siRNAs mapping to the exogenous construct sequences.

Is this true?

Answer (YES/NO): NO